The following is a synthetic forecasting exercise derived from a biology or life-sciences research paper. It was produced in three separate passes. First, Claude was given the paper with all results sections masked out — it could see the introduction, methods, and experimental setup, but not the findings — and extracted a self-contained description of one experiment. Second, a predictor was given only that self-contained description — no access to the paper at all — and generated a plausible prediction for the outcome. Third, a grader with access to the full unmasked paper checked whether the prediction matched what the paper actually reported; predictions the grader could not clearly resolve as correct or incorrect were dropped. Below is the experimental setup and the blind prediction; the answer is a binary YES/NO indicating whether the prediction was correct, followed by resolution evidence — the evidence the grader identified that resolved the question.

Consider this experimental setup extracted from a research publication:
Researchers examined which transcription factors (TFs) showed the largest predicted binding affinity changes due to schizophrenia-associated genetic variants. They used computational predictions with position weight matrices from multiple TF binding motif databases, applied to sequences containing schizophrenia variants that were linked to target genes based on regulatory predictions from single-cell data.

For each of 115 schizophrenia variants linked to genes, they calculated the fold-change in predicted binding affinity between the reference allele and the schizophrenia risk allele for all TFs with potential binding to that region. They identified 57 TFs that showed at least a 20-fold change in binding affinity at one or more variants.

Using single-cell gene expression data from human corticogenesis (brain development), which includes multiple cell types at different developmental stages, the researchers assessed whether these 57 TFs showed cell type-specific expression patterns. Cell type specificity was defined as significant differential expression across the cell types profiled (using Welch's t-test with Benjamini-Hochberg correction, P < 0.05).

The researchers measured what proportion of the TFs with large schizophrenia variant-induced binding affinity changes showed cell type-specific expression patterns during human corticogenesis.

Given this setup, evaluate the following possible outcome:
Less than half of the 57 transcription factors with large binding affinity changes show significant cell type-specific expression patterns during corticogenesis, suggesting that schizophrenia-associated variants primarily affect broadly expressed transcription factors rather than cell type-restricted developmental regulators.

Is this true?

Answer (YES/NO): NO